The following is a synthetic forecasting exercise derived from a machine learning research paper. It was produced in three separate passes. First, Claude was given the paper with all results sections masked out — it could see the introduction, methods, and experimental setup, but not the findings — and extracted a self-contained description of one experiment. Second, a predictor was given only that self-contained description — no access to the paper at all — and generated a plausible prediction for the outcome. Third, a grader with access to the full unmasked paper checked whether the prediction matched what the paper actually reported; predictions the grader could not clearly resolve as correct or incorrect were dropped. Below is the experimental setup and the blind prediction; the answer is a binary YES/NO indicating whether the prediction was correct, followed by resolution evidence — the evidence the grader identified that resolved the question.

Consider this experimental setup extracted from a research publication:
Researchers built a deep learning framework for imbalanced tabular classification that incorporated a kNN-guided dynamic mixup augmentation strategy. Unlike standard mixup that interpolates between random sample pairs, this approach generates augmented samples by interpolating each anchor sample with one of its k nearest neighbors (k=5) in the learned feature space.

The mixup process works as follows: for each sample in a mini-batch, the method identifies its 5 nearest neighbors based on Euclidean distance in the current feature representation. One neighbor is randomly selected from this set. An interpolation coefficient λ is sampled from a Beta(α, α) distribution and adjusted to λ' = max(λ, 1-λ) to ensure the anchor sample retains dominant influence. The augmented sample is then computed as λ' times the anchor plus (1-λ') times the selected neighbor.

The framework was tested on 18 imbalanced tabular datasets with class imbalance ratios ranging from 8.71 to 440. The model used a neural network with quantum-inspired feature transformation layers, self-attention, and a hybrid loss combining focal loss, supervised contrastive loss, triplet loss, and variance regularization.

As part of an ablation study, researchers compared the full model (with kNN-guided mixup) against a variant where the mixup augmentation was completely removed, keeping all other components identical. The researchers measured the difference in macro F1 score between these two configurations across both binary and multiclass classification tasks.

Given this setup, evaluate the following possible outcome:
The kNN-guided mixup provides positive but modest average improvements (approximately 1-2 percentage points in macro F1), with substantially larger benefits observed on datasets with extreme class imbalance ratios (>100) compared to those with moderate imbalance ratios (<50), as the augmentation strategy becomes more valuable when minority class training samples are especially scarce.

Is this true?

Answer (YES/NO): NO